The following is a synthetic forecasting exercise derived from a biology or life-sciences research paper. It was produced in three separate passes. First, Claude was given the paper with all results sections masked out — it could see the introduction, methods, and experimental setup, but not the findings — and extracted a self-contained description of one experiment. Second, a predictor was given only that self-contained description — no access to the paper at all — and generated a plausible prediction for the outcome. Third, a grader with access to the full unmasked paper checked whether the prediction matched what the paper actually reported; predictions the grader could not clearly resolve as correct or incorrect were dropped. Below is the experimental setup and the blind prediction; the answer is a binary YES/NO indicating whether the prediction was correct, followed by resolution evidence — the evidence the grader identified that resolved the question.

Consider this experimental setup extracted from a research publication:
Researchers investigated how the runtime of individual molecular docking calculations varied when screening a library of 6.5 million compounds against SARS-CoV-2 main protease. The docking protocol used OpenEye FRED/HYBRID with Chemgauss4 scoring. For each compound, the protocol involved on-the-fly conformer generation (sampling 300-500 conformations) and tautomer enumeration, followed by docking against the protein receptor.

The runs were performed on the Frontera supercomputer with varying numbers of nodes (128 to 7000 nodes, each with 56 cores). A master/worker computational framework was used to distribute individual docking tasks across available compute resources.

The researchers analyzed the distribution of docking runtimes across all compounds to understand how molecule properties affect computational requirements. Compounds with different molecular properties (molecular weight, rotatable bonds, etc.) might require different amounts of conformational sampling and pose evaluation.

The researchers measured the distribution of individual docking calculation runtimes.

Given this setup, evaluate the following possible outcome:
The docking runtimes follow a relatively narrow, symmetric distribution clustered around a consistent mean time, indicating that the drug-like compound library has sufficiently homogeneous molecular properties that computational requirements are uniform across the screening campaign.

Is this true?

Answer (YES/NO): NO